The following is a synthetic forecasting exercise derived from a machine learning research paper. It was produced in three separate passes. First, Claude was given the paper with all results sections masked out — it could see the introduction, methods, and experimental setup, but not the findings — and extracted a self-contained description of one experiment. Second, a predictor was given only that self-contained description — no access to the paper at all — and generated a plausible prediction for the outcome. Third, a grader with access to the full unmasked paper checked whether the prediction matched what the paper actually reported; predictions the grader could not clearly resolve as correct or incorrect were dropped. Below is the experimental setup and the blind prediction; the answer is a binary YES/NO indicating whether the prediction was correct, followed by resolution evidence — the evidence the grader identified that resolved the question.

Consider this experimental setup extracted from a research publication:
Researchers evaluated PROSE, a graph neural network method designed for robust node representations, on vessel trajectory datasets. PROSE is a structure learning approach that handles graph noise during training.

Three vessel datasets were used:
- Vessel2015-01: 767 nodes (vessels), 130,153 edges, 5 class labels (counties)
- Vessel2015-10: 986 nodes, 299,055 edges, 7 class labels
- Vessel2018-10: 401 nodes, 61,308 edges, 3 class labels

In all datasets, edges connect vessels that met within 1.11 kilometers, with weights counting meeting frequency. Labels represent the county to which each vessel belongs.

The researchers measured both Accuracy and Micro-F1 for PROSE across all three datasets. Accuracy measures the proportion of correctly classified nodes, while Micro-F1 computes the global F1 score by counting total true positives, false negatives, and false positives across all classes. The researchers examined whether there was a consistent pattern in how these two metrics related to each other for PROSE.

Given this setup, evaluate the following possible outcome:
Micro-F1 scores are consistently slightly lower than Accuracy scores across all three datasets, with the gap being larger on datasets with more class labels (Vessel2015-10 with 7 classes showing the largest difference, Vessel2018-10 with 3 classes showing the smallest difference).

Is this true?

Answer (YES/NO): NO